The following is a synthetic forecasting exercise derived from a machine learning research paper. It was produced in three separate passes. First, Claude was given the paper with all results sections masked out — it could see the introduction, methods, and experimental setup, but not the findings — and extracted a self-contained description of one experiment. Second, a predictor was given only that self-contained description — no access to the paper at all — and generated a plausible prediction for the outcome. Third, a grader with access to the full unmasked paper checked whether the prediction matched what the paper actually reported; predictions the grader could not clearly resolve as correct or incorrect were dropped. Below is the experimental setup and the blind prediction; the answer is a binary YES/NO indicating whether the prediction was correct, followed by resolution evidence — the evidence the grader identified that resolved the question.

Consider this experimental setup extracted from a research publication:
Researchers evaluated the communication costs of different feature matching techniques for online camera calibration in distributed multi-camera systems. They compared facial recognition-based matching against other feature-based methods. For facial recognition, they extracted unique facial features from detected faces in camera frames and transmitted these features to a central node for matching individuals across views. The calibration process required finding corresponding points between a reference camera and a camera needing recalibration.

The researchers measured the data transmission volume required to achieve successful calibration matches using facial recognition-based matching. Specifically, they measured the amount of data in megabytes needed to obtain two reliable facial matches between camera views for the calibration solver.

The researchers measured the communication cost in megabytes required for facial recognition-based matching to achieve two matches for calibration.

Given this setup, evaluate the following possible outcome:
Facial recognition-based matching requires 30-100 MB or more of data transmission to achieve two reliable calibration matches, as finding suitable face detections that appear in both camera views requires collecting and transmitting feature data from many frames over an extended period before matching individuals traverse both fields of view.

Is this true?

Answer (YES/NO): YES